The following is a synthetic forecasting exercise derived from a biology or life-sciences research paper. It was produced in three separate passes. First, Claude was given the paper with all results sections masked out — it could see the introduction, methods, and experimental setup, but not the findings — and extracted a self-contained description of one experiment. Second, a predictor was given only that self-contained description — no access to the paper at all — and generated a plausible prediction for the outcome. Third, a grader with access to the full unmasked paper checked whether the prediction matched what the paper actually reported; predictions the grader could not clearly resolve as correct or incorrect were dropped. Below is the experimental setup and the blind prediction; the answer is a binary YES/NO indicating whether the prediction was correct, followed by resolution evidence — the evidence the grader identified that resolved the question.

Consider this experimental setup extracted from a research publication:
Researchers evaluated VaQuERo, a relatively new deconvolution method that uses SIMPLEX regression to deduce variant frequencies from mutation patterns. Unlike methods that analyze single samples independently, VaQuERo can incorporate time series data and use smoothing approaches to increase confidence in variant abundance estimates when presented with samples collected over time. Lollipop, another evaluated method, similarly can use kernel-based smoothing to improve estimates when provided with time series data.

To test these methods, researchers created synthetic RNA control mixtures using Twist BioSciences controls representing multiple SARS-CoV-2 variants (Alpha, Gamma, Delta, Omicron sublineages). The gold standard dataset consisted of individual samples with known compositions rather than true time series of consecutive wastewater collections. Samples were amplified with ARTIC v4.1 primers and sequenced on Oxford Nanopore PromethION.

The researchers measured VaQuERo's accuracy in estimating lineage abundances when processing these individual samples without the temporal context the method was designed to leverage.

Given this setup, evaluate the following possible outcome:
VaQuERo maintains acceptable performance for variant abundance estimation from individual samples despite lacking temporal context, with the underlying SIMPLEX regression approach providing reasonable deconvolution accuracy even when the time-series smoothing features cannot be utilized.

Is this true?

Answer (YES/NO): YES